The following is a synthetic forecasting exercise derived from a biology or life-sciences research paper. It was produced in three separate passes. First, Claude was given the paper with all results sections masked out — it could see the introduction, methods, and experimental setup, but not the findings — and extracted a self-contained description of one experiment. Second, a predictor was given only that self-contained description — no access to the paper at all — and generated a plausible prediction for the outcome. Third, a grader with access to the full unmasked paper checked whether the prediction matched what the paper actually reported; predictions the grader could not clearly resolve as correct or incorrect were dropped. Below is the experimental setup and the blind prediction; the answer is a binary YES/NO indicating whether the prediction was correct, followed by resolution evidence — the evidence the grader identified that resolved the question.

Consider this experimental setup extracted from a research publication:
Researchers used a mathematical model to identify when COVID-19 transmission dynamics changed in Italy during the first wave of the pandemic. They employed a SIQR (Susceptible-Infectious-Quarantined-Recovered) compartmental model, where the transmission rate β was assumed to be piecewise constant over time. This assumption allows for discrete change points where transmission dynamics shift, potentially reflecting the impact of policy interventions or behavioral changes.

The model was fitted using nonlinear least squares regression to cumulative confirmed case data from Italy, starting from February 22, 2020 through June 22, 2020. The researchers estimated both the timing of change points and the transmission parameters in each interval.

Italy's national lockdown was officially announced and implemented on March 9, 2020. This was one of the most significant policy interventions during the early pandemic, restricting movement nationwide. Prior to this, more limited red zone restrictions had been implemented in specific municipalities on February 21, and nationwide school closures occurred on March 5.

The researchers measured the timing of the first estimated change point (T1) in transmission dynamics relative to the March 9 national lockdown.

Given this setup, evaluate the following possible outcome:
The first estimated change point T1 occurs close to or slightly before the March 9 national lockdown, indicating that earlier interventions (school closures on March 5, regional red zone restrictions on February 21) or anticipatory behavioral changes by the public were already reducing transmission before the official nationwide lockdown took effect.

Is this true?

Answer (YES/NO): NO